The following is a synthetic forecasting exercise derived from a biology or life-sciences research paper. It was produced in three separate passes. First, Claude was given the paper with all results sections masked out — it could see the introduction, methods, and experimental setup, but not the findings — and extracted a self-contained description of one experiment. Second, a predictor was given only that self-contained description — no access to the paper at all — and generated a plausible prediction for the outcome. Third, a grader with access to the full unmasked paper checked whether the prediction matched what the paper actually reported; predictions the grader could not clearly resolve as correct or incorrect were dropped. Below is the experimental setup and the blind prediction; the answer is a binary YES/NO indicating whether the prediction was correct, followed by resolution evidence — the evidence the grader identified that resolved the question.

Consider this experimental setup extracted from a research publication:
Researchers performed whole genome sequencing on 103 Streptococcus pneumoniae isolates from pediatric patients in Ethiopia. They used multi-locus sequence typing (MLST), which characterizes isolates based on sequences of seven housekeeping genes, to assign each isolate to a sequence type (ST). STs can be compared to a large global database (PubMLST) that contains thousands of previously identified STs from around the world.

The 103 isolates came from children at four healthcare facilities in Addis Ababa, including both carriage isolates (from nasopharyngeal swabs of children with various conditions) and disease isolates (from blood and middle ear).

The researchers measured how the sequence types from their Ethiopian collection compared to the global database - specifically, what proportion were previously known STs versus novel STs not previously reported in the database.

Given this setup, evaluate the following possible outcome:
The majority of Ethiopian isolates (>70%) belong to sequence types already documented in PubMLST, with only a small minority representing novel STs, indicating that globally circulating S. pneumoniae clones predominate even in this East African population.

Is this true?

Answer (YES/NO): NO